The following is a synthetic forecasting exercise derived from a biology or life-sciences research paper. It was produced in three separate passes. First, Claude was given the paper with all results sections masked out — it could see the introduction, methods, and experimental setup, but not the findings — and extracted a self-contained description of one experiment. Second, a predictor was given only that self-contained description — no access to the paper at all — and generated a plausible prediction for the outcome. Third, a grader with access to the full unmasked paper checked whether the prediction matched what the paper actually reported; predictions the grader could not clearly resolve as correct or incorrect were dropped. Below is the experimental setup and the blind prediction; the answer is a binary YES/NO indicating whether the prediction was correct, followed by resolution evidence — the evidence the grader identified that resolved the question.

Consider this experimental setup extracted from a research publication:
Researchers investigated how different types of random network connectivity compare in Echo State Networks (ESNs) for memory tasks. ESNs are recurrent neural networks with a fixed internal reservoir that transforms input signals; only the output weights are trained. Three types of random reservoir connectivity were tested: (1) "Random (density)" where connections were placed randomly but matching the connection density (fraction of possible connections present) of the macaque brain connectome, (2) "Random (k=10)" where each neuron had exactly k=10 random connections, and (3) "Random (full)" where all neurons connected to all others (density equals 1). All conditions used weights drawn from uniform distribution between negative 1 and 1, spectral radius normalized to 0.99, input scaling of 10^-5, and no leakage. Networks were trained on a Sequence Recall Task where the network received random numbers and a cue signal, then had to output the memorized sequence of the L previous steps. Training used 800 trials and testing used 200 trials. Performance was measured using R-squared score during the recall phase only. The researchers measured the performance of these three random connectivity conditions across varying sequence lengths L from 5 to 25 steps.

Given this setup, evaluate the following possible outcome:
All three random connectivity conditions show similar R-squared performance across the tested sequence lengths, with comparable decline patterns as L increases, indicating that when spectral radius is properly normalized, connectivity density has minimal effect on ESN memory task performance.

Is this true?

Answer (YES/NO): YES